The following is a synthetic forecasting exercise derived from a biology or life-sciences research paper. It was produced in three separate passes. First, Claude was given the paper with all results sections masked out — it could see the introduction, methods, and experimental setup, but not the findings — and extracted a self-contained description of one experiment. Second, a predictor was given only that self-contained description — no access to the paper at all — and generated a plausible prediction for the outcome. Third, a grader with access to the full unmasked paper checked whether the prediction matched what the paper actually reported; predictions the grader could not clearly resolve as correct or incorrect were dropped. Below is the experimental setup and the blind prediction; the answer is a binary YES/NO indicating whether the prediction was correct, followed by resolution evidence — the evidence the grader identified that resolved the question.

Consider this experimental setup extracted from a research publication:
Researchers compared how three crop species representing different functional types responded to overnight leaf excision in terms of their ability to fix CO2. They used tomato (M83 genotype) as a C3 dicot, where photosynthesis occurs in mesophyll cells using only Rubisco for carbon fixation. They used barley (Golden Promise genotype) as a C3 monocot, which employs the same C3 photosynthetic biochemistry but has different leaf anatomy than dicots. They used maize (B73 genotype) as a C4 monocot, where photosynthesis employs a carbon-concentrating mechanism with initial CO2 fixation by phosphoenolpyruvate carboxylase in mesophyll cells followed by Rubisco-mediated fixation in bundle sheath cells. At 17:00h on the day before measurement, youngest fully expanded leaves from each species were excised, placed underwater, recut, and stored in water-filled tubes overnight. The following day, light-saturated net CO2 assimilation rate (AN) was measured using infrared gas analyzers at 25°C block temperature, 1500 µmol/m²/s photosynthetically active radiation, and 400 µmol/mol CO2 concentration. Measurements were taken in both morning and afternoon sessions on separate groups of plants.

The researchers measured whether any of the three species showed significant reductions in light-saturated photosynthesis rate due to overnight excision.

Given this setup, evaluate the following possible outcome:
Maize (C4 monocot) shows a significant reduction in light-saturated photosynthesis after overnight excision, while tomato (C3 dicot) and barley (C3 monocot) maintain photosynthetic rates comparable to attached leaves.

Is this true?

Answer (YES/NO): NO